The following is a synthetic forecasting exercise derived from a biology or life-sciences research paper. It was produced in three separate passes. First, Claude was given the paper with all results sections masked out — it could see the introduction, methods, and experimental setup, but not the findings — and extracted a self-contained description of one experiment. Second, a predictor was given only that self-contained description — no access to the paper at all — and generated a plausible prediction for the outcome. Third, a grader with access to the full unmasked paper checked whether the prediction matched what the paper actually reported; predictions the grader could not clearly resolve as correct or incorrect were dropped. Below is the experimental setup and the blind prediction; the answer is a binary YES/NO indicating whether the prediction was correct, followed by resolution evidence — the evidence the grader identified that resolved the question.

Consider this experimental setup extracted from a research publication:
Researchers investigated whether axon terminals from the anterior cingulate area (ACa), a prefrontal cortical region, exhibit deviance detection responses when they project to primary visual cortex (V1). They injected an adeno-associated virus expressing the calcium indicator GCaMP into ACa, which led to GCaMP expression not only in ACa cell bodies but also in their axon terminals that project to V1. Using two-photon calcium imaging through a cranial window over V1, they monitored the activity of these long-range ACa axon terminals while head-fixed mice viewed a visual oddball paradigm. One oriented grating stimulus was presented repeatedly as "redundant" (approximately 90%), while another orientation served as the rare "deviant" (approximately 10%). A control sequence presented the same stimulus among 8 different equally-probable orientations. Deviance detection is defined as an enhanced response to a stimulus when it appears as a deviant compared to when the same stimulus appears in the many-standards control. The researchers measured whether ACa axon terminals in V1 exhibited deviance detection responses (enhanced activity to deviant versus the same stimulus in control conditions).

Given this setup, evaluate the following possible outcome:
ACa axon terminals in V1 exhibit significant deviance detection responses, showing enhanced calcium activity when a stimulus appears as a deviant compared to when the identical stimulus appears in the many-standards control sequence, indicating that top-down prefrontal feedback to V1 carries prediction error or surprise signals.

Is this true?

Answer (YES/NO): NO